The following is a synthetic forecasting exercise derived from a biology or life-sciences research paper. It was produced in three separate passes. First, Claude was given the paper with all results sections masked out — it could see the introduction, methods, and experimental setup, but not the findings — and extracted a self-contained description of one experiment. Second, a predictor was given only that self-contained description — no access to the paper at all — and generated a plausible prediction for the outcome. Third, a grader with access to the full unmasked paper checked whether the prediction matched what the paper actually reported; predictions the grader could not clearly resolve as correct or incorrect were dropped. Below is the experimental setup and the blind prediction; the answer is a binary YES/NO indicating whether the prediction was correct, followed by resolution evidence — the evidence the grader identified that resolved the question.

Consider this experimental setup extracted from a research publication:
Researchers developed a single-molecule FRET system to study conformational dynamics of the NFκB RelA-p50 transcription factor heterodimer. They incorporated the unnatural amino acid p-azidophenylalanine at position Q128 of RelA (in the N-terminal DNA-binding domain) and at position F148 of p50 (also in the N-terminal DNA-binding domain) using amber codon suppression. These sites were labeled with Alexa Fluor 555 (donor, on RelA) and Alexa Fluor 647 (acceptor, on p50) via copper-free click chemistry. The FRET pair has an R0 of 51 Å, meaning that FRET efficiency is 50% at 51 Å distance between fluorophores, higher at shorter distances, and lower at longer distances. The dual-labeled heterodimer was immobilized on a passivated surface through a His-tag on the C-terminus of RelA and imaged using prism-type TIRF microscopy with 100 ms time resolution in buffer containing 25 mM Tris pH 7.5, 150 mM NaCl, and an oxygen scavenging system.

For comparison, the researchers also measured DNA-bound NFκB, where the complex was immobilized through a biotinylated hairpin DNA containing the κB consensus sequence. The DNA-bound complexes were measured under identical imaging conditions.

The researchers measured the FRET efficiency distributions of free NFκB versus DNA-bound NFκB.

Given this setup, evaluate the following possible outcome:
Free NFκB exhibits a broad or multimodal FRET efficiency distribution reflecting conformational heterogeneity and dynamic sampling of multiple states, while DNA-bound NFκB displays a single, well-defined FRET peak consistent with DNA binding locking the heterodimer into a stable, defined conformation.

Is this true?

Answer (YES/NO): NO